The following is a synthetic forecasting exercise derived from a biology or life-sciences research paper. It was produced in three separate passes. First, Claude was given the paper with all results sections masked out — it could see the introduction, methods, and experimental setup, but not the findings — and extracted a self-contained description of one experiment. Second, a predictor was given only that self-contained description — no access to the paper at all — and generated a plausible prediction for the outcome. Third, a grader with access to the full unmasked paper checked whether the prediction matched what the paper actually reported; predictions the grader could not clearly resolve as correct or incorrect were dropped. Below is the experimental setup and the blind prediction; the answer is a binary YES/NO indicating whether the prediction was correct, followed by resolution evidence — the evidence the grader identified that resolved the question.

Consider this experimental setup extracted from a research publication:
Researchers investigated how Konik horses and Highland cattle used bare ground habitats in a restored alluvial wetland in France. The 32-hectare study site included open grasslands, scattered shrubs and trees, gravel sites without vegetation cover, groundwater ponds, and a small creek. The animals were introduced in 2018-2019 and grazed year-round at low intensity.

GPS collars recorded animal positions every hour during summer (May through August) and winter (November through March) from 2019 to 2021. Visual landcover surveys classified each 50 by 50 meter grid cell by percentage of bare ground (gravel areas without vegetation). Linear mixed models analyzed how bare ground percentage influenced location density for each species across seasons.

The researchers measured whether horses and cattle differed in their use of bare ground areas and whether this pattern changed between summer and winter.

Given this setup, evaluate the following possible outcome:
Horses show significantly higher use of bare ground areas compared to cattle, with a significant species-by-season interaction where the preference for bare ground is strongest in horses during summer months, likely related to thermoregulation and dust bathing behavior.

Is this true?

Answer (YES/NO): NO